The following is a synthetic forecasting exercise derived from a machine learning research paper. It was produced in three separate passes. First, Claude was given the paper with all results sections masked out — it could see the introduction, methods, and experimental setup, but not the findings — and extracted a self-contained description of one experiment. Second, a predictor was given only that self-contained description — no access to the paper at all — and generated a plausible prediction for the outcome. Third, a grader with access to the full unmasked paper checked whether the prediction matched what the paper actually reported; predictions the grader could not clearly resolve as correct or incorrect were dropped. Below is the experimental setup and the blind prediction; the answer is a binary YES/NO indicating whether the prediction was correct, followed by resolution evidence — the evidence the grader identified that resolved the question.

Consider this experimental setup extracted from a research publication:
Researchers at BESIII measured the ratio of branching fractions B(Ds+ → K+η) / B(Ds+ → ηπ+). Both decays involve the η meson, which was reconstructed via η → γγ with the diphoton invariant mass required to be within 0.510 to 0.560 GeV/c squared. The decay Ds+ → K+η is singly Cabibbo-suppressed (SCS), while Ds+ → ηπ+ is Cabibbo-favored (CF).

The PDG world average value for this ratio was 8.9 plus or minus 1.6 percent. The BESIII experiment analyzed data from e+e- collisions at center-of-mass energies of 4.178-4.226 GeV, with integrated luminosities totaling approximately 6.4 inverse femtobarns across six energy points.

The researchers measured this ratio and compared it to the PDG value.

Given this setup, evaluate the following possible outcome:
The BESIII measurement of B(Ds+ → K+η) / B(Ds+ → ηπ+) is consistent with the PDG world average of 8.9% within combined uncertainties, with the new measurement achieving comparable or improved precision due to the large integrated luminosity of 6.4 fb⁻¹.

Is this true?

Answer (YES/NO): YES